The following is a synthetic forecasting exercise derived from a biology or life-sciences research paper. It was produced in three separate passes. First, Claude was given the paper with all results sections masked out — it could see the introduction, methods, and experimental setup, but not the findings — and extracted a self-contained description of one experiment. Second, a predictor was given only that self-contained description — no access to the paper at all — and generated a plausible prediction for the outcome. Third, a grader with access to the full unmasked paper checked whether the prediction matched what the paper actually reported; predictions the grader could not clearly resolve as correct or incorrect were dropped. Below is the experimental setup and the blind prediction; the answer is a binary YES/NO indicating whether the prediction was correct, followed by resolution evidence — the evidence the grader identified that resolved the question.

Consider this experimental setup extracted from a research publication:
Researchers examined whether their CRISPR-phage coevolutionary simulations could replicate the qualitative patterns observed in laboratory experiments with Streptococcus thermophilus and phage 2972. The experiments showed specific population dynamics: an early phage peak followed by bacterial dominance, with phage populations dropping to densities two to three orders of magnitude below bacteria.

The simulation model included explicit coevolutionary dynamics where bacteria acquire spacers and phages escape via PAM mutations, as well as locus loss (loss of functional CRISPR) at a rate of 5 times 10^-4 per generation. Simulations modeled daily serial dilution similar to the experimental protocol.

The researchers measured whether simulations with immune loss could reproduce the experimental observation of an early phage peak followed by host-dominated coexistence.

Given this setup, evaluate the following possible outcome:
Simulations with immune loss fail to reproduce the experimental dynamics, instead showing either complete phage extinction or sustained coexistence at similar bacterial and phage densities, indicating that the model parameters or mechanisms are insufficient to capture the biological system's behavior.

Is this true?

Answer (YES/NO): NO